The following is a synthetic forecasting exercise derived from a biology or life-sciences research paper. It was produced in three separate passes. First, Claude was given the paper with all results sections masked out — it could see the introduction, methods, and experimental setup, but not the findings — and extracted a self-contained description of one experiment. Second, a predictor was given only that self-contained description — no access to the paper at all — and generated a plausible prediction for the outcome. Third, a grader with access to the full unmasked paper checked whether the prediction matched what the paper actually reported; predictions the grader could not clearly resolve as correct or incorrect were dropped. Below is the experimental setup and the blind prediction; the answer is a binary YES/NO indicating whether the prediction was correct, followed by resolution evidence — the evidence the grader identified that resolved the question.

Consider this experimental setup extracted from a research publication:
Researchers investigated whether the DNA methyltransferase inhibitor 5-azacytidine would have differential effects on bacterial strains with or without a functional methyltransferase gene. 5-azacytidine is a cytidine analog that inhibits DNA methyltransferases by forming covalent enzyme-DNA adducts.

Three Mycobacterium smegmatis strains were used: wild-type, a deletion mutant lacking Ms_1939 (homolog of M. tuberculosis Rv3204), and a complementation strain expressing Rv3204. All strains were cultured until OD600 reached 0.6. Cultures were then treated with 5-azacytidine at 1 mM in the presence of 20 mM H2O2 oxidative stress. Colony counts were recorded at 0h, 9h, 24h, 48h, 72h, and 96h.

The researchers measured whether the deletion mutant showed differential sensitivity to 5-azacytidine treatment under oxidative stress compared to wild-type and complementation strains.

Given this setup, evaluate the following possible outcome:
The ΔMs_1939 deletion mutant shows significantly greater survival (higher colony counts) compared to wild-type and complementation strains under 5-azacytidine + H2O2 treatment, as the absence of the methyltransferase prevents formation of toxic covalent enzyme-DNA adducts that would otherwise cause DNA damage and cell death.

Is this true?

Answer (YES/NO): NO